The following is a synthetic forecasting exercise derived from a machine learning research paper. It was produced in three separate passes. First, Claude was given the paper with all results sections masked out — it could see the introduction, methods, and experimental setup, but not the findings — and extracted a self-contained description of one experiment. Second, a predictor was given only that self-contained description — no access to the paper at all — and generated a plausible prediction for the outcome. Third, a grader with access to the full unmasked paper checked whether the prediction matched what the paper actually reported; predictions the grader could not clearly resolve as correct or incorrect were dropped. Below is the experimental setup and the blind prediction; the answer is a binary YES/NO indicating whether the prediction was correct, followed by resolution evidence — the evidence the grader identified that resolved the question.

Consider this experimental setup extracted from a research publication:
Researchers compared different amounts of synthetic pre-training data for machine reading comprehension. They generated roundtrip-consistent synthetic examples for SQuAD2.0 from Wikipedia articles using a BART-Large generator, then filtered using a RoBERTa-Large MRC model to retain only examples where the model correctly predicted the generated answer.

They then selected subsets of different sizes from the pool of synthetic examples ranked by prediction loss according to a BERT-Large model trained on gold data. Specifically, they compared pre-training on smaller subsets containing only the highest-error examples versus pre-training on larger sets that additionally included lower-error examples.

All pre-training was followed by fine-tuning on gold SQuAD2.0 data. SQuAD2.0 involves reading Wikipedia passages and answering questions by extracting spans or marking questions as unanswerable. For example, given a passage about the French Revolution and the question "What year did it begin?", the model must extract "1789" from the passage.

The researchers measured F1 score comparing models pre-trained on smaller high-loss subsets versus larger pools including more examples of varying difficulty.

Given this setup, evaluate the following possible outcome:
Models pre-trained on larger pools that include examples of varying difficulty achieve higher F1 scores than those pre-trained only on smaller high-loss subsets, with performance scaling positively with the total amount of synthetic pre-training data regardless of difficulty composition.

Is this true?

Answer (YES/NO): NO